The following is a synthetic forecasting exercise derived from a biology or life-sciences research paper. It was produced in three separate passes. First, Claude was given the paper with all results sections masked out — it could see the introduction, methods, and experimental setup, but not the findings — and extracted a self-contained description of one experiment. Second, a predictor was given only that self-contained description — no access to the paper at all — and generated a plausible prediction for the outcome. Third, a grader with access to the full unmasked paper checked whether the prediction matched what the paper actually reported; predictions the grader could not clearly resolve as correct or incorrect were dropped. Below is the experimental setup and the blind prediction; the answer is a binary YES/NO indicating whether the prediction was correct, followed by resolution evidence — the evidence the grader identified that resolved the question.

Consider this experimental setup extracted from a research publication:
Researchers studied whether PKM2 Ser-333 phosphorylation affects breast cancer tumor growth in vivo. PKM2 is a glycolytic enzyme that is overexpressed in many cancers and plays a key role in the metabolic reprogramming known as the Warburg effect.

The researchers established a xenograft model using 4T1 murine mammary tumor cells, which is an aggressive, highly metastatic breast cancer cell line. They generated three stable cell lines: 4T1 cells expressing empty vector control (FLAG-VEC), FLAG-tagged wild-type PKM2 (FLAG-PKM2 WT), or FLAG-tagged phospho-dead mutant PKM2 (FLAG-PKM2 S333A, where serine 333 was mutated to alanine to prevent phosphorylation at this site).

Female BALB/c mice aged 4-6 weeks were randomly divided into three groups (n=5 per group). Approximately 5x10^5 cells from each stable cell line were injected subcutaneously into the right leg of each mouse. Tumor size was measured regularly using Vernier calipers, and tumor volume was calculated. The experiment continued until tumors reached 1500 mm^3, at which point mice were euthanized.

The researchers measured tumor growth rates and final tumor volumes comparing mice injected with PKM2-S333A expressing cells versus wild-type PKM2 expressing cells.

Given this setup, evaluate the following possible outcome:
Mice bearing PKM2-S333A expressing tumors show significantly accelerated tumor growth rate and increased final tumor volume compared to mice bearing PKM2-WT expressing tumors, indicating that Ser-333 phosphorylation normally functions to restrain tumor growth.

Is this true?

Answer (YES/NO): YES